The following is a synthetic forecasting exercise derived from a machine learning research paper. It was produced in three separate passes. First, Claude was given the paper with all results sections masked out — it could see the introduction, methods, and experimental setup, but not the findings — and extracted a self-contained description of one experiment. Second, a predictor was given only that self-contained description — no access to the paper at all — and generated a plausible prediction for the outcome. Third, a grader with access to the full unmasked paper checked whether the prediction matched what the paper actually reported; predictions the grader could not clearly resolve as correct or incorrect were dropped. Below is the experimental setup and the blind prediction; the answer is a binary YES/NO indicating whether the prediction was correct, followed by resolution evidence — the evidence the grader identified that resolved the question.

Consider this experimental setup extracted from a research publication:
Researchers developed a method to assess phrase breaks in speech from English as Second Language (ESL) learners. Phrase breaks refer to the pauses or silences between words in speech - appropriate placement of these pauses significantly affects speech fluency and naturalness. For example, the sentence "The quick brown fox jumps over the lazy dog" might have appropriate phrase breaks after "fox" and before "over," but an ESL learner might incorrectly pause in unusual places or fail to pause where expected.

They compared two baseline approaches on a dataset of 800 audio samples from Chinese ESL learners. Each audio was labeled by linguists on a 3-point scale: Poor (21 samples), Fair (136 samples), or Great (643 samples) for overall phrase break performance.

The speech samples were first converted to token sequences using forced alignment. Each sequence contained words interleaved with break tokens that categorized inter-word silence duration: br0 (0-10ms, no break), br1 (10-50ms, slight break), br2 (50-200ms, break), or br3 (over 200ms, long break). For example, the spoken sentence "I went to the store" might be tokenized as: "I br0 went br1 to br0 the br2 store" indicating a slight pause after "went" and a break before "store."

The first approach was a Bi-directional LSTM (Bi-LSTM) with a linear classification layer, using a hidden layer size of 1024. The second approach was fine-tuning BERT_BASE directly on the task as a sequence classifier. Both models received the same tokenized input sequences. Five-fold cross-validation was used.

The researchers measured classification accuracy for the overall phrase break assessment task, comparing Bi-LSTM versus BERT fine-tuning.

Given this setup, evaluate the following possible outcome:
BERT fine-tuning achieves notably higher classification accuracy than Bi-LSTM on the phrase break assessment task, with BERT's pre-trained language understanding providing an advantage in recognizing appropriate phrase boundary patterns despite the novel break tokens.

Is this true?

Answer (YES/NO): NO